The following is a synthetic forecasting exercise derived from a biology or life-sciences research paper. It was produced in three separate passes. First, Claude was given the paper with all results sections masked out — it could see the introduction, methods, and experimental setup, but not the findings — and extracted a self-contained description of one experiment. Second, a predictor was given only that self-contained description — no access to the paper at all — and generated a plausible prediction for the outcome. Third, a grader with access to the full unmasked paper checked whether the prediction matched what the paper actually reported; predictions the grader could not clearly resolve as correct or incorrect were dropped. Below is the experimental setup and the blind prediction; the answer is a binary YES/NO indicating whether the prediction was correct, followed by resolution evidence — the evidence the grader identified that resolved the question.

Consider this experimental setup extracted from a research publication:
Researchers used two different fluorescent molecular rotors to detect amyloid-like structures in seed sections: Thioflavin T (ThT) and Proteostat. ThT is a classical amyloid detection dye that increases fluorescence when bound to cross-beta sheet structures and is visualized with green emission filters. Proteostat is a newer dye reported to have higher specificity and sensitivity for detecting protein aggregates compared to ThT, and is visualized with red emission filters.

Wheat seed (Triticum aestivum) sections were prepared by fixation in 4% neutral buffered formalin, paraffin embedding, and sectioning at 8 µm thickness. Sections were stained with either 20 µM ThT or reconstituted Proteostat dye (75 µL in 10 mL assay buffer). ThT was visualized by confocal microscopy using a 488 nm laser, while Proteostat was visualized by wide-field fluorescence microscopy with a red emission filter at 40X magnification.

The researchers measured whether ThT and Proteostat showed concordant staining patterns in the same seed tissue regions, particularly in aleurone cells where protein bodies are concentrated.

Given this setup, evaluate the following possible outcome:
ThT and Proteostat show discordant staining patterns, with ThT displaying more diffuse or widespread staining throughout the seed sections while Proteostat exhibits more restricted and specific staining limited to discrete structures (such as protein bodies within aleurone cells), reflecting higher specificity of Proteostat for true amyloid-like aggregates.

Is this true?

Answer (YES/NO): NO